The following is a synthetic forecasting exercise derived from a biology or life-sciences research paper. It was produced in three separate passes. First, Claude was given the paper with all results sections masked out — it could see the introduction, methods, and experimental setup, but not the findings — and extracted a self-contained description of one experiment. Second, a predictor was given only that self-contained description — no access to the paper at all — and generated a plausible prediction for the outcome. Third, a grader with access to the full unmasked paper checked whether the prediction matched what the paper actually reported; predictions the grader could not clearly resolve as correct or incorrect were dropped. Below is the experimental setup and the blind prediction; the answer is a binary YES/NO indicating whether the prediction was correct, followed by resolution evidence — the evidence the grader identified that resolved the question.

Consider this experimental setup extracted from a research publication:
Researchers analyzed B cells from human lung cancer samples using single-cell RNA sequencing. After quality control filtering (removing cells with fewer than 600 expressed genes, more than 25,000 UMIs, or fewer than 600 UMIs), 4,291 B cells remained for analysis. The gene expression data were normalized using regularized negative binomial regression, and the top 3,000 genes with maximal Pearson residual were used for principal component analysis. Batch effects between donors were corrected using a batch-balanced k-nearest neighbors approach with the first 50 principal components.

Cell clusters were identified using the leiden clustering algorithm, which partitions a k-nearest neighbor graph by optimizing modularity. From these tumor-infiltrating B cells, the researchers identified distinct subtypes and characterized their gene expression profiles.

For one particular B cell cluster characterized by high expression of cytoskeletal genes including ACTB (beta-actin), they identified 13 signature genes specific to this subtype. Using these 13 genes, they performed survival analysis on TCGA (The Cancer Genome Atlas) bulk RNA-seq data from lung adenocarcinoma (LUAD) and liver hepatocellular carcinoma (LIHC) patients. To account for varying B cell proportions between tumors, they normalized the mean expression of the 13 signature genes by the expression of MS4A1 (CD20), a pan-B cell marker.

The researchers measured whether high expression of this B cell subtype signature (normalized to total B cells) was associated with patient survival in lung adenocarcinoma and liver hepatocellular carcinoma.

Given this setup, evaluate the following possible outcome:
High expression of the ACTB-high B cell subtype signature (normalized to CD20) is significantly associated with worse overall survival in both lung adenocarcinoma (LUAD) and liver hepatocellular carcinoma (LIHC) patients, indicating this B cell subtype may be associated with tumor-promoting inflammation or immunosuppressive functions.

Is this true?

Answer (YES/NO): YES